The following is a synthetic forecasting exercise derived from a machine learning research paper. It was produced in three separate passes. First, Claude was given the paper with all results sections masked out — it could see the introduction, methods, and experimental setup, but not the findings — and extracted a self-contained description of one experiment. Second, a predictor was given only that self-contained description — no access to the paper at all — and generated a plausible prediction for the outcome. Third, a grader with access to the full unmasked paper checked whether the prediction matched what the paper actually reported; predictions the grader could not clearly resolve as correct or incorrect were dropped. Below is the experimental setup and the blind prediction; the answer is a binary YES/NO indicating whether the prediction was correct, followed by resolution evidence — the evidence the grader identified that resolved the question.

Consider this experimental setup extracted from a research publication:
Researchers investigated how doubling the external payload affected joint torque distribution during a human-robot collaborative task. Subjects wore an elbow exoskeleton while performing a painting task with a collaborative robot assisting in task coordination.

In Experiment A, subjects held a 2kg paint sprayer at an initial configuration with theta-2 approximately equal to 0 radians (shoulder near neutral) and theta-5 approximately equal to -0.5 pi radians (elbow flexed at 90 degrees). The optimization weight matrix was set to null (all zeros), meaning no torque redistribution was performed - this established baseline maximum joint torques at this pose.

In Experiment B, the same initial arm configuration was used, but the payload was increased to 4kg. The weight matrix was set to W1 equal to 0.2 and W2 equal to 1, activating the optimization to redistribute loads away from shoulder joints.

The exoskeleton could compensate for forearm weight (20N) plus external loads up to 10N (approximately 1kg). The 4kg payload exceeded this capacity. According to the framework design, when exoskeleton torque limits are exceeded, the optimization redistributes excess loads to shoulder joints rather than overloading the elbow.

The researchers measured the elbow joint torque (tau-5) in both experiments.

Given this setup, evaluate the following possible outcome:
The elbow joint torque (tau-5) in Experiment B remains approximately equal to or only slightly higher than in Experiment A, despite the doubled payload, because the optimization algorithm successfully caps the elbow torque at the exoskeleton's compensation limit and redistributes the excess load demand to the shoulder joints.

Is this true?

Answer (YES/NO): YES